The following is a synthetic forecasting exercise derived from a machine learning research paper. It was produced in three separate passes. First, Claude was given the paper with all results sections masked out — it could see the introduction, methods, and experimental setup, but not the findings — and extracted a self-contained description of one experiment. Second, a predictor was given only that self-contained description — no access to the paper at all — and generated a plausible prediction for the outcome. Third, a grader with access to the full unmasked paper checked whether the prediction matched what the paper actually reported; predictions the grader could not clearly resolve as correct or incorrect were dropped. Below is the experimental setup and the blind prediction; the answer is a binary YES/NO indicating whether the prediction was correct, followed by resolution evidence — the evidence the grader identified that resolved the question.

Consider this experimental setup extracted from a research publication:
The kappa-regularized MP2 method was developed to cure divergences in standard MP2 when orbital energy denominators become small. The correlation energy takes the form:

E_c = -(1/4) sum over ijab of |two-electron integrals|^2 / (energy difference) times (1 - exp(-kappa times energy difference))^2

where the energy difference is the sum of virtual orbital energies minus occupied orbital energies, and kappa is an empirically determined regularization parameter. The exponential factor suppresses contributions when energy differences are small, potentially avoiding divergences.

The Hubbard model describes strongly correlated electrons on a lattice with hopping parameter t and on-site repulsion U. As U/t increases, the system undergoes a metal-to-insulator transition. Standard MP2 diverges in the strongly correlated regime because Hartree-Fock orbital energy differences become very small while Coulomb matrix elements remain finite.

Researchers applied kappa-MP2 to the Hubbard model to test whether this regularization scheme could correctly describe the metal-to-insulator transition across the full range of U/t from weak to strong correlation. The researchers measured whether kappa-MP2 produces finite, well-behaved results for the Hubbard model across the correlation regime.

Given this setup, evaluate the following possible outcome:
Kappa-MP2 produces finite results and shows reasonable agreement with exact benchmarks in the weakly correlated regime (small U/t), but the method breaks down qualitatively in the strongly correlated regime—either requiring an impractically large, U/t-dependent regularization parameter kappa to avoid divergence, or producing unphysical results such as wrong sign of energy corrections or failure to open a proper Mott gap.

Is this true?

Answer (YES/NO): NO